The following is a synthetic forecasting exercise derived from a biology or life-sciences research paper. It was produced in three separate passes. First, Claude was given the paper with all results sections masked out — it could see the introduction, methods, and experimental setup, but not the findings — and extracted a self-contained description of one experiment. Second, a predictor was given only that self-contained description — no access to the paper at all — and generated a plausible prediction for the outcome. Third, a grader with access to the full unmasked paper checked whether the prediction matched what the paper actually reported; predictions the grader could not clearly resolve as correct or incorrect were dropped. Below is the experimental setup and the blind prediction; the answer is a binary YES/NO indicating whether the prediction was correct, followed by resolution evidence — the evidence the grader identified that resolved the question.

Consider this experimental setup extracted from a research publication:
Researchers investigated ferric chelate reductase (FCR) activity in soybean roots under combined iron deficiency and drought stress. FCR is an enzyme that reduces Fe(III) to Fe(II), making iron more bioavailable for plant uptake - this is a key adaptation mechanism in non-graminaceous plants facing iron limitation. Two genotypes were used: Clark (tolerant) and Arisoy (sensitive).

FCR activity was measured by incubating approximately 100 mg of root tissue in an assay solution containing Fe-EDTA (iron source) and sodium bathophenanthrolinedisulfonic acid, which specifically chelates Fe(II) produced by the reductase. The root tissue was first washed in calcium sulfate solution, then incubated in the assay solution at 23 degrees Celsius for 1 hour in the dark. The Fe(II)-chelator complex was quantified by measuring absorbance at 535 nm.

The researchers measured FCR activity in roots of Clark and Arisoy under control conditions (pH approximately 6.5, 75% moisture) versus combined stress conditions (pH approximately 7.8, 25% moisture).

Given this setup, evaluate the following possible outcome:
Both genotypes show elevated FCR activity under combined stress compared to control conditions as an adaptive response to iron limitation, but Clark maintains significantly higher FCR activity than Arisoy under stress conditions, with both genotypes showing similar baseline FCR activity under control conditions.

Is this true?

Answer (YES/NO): NO